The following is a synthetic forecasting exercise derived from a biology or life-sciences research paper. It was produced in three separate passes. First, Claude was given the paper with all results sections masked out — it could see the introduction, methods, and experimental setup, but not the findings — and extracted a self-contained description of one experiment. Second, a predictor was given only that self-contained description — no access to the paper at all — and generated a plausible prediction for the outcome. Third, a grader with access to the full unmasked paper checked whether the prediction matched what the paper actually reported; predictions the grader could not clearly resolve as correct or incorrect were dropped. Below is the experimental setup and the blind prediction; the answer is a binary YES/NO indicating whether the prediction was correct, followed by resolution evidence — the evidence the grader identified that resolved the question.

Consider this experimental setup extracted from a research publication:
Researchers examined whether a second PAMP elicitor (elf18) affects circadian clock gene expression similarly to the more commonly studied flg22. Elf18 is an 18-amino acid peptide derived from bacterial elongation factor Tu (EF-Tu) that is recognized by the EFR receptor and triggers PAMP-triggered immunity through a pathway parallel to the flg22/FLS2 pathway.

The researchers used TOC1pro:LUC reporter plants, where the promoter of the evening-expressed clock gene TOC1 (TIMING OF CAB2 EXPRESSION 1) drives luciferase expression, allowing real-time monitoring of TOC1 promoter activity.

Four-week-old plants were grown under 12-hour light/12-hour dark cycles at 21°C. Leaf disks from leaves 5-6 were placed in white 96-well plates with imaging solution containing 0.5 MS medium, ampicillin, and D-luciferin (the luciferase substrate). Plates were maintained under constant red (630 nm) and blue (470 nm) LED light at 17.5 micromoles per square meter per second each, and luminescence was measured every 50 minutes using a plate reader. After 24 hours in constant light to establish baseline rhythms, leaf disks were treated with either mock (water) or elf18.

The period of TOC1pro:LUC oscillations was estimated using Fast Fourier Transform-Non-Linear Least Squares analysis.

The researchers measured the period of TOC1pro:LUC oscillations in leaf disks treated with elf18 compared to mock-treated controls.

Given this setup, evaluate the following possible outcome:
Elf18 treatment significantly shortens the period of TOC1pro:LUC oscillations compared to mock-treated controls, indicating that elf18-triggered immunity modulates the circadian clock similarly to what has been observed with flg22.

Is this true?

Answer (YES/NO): YES